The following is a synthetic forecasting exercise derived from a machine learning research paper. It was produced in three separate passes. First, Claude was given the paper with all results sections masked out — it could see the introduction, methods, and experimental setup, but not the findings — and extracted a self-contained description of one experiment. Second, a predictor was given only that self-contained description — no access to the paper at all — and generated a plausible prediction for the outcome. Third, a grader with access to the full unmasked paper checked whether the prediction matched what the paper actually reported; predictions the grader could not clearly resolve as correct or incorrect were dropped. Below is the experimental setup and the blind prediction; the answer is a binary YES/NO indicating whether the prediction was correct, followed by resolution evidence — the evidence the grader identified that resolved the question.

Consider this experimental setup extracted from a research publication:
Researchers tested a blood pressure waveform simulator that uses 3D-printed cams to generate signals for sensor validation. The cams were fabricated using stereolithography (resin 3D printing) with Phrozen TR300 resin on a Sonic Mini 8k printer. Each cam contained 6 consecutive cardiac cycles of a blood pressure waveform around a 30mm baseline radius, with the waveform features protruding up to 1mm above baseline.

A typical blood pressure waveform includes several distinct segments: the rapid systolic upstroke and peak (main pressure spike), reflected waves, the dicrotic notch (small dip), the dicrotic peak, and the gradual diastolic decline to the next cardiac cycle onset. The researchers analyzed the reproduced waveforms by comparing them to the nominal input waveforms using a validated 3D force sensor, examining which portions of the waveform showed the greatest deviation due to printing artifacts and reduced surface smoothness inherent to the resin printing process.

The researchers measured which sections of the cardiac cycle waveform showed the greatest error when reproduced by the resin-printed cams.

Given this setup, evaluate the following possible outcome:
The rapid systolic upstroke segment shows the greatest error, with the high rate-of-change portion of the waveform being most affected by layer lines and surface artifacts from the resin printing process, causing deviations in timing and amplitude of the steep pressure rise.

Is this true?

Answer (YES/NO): NO